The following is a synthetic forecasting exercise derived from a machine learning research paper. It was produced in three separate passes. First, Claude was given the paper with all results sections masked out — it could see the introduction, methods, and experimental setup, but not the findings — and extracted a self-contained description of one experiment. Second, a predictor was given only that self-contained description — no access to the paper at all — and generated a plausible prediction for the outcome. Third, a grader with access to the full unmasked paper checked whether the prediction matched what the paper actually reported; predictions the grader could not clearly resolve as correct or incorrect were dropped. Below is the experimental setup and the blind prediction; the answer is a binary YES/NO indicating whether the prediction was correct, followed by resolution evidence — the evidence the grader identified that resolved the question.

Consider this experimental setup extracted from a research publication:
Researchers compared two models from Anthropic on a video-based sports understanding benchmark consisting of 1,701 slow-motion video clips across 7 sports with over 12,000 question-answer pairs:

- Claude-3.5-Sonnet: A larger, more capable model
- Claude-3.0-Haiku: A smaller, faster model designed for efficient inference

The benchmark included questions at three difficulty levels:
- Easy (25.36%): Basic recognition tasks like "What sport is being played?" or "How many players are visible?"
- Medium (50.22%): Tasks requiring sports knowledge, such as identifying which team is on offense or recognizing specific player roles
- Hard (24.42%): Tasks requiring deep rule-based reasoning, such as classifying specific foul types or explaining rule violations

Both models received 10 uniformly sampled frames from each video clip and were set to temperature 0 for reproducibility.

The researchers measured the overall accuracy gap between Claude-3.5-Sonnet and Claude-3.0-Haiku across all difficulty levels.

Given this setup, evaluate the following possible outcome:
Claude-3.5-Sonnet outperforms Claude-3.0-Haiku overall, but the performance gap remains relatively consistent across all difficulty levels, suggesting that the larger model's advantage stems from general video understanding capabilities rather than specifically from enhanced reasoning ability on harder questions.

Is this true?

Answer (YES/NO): NO